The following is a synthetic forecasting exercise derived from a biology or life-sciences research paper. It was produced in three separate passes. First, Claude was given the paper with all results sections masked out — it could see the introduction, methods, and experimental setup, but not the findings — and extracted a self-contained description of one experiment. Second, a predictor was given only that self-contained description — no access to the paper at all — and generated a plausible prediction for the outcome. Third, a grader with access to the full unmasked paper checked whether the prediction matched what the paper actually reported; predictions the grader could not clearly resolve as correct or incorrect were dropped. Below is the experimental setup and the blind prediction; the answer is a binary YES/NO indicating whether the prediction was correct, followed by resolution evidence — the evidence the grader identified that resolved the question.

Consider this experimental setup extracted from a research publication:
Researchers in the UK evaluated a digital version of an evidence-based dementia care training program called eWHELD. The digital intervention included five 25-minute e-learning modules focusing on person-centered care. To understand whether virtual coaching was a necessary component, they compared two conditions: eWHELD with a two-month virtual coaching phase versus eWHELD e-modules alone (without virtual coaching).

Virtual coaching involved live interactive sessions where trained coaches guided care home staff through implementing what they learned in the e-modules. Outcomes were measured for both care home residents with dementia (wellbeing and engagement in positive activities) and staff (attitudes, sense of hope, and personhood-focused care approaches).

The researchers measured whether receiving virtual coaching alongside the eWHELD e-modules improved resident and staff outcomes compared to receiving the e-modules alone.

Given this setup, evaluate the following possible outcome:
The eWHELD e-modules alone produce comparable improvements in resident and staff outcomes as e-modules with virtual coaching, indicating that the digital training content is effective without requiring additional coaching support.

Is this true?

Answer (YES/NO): NO